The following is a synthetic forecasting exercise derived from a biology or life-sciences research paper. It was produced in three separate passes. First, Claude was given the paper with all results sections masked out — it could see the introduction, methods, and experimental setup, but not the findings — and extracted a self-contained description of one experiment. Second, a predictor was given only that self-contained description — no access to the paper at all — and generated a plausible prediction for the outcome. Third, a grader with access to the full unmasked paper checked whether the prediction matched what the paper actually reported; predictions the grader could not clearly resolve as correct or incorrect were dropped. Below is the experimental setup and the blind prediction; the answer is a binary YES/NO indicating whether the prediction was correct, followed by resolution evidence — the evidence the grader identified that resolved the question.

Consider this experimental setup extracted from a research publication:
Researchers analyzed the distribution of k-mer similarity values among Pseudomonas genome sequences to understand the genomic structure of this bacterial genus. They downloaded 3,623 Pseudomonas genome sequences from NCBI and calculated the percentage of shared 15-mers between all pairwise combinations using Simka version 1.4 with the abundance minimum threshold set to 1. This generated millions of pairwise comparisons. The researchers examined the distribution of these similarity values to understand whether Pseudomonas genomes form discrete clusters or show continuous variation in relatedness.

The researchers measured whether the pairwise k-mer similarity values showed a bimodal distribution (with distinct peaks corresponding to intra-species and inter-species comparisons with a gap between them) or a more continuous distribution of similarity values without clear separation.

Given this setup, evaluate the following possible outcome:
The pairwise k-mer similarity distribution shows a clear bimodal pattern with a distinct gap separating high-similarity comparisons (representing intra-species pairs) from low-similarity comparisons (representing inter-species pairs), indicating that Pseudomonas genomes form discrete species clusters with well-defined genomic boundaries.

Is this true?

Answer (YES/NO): NO